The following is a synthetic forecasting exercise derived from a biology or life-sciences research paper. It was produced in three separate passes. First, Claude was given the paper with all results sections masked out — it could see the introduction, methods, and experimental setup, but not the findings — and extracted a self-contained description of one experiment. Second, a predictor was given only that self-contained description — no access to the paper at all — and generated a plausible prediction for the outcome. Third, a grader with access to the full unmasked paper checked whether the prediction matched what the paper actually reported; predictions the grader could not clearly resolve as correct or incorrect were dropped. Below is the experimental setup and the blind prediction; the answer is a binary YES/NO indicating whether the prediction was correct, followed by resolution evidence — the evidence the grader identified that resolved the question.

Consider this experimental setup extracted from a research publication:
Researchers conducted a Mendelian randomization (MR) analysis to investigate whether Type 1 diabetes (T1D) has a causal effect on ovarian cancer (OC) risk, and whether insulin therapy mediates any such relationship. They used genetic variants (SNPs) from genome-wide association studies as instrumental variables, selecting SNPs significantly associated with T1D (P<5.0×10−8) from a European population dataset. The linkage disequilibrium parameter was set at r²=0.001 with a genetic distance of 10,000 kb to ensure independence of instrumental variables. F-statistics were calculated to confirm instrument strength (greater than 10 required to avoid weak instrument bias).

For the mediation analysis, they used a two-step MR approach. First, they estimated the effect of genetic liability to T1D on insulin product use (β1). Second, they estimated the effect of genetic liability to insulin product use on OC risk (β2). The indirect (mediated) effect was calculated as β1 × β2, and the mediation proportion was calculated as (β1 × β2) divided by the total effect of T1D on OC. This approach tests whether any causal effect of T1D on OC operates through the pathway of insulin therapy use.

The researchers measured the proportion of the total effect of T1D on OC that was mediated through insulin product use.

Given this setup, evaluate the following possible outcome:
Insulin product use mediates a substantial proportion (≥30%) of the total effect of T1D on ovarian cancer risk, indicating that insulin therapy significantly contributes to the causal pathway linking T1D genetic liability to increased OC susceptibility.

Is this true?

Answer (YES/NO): NO